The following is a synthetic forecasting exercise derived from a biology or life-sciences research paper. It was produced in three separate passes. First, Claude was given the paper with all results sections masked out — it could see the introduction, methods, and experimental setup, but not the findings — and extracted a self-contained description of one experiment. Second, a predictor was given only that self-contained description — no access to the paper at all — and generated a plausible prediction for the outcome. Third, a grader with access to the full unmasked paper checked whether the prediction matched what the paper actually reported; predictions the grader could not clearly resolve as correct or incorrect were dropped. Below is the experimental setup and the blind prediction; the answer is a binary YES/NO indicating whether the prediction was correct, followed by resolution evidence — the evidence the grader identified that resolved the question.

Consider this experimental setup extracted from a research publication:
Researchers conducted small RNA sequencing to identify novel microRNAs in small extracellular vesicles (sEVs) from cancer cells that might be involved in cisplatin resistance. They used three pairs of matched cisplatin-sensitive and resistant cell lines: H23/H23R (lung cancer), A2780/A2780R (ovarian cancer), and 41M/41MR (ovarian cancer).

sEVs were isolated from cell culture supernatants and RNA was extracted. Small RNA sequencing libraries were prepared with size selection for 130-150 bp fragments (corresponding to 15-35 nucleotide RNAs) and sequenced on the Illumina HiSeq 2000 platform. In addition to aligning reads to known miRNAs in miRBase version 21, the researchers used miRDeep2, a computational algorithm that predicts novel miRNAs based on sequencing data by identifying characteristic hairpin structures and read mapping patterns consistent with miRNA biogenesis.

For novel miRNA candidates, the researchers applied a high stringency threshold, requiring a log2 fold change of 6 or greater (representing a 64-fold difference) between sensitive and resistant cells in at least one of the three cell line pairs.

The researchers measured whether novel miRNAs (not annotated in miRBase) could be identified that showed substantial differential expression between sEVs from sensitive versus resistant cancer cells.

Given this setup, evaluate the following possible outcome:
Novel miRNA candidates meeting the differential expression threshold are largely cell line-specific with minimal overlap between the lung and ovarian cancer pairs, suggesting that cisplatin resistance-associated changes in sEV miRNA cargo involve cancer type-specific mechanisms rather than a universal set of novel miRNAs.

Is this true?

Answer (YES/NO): YES